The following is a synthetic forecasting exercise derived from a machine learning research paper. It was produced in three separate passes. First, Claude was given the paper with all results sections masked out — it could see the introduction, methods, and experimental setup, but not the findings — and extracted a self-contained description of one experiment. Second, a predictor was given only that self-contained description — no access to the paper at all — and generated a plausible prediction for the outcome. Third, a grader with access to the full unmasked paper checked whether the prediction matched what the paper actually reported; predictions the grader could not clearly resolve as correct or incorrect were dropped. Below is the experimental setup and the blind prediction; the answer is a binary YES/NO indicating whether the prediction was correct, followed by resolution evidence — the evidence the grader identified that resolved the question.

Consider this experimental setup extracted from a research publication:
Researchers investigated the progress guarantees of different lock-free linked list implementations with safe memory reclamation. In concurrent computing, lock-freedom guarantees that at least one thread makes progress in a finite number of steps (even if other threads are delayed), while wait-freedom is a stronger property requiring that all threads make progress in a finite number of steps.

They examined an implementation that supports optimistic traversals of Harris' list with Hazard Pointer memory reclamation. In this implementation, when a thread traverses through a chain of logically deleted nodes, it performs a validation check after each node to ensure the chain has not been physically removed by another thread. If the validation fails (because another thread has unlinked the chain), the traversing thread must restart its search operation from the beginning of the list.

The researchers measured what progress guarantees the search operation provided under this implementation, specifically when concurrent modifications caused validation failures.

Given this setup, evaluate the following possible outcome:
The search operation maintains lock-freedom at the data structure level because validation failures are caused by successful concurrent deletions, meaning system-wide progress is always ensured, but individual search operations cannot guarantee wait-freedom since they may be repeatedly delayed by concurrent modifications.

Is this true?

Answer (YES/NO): YES